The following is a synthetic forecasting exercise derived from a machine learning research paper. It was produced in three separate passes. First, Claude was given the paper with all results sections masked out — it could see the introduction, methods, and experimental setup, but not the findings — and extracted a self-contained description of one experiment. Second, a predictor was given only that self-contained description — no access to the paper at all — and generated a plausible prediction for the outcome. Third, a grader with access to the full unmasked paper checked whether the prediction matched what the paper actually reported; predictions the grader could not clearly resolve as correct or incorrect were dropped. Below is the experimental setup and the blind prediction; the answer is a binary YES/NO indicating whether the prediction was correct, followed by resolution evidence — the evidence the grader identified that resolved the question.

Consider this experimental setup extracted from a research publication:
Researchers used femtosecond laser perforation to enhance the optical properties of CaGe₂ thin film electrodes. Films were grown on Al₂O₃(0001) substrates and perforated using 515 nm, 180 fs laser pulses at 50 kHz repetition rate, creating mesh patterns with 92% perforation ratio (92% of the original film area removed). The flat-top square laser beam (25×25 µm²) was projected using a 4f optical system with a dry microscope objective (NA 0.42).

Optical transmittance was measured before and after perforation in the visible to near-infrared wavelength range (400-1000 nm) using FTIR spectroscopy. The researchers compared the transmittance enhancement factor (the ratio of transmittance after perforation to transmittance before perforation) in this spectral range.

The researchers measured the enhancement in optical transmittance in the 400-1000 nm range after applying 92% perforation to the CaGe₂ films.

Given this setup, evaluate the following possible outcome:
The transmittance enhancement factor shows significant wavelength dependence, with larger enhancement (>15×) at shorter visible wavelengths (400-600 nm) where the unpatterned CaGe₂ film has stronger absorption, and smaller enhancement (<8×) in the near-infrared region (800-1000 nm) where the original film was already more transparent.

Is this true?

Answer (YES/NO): NO